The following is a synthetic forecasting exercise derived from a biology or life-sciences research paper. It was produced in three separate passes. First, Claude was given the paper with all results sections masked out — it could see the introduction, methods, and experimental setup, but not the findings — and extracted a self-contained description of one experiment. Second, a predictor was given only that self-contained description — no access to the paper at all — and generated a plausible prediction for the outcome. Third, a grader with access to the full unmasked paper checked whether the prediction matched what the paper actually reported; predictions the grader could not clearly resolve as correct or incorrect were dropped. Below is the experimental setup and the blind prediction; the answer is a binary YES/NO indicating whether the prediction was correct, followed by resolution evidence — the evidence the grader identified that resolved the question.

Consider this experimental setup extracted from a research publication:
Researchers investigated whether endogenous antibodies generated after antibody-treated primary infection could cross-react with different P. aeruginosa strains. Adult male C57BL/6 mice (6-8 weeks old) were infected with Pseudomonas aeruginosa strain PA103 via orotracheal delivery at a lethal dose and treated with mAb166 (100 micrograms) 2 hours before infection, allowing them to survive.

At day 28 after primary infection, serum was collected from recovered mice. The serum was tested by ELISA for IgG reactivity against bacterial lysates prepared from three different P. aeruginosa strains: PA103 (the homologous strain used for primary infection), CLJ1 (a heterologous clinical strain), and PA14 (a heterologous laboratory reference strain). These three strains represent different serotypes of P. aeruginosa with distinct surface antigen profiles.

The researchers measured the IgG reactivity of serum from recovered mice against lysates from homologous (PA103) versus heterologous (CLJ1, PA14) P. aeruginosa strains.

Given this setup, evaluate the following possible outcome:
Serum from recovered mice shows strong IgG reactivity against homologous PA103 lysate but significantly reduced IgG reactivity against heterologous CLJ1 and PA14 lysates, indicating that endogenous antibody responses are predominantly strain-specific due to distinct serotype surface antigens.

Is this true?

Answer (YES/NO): YES